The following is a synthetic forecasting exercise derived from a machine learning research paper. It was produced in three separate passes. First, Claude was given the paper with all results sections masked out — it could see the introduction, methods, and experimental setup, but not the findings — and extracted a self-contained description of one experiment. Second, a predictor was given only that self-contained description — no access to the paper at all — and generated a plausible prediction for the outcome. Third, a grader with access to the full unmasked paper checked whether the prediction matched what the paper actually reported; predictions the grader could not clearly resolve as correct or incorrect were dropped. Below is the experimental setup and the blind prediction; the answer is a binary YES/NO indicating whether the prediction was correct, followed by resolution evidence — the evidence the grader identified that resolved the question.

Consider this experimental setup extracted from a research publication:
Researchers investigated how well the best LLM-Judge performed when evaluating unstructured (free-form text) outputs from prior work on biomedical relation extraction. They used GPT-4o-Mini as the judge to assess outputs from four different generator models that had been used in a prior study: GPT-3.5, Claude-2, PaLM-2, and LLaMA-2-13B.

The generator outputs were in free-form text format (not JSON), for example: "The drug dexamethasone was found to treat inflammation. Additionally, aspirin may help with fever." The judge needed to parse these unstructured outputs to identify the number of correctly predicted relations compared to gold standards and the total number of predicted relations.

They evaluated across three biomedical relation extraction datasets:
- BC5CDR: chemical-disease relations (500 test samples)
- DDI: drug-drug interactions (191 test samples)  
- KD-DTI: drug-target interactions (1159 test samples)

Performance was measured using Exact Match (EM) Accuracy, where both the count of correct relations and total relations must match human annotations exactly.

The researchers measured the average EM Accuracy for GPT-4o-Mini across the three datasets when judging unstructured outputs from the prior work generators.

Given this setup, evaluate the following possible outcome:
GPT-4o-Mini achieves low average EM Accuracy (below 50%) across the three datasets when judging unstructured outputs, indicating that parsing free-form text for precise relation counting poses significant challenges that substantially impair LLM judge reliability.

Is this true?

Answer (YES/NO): NO